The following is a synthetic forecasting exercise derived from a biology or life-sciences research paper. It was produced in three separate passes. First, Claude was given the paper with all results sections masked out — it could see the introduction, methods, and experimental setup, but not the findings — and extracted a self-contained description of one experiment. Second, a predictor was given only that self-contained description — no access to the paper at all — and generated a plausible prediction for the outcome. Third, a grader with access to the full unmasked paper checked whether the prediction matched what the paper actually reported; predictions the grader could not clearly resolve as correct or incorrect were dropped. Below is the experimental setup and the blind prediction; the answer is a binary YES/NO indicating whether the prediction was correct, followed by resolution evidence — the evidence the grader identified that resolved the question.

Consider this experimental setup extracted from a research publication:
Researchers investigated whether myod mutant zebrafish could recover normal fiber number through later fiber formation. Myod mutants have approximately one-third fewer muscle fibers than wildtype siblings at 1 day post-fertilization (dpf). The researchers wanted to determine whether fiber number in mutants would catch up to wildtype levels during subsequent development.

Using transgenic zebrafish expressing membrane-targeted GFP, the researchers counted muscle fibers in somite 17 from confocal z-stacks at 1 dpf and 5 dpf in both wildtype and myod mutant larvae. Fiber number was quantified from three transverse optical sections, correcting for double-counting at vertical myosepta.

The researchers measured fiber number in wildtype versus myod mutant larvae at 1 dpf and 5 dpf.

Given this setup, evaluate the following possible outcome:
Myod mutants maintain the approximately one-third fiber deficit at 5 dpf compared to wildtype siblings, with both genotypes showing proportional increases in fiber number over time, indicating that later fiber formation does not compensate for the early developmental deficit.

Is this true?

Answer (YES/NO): NO